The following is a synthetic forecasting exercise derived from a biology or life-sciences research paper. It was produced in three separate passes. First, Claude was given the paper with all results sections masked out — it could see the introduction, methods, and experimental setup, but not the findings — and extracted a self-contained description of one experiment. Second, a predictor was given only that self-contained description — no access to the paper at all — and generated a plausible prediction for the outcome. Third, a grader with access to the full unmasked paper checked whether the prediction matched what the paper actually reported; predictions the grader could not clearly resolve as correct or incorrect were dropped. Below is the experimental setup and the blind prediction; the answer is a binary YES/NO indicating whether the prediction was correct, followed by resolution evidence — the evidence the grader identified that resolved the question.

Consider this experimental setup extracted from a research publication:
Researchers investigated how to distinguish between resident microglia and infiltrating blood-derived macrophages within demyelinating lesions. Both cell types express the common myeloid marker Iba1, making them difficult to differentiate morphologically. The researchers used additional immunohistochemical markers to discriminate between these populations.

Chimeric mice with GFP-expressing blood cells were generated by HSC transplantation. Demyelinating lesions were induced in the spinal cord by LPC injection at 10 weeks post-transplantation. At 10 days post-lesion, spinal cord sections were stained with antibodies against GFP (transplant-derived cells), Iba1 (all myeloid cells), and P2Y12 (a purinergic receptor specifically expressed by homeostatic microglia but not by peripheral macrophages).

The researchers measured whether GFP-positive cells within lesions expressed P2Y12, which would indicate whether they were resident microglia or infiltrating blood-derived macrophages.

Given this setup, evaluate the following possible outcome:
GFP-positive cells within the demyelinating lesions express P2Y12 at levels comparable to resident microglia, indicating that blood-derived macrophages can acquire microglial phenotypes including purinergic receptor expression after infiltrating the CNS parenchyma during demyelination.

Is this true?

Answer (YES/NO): NO